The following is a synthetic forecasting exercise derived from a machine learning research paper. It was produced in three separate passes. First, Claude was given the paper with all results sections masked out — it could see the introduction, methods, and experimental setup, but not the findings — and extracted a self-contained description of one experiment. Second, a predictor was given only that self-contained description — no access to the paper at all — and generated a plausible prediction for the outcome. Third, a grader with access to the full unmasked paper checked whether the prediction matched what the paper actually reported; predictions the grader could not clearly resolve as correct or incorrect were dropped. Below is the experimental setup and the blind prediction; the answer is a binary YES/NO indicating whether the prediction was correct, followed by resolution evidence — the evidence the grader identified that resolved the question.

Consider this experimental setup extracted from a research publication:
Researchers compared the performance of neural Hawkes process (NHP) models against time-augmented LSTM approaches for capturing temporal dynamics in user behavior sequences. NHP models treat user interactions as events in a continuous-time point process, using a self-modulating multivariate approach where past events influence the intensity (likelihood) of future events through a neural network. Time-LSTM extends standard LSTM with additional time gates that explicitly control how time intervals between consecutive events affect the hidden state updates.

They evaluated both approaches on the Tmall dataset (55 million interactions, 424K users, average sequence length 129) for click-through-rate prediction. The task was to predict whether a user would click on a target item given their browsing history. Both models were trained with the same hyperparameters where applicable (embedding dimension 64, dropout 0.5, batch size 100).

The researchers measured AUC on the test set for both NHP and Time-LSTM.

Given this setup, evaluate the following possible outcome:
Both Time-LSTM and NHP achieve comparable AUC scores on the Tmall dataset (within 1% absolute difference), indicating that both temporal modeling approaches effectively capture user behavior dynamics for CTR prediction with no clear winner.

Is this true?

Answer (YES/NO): YES